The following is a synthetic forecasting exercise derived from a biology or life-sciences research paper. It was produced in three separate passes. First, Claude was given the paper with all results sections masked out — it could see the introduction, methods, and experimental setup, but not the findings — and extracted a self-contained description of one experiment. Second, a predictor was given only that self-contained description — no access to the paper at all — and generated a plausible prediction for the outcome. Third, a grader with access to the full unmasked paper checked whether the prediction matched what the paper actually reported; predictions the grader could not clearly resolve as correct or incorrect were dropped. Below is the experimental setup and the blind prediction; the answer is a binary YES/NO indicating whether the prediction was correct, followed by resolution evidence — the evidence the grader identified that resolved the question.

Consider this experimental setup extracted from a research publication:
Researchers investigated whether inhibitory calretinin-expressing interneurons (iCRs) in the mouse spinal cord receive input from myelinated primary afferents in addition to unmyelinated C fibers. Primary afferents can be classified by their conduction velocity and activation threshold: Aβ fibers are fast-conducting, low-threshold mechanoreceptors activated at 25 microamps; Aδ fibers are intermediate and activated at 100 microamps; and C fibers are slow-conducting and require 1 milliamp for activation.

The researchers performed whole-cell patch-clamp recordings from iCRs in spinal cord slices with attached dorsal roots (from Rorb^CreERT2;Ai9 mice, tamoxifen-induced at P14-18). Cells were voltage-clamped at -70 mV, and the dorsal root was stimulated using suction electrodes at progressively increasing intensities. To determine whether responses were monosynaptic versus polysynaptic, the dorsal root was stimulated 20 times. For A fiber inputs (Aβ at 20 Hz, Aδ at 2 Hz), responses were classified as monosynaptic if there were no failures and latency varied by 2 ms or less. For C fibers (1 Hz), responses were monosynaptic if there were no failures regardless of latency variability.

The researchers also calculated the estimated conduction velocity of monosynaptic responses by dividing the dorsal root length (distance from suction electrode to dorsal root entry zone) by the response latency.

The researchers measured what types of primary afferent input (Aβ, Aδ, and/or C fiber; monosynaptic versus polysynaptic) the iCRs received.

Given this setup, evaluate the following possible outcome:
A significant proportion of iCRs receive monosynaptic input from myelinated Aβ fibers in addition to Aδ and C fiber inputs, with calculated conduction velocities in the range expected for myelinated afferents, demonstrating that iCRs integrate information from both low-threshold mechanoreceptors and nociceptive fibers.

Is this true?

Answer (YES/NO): NO